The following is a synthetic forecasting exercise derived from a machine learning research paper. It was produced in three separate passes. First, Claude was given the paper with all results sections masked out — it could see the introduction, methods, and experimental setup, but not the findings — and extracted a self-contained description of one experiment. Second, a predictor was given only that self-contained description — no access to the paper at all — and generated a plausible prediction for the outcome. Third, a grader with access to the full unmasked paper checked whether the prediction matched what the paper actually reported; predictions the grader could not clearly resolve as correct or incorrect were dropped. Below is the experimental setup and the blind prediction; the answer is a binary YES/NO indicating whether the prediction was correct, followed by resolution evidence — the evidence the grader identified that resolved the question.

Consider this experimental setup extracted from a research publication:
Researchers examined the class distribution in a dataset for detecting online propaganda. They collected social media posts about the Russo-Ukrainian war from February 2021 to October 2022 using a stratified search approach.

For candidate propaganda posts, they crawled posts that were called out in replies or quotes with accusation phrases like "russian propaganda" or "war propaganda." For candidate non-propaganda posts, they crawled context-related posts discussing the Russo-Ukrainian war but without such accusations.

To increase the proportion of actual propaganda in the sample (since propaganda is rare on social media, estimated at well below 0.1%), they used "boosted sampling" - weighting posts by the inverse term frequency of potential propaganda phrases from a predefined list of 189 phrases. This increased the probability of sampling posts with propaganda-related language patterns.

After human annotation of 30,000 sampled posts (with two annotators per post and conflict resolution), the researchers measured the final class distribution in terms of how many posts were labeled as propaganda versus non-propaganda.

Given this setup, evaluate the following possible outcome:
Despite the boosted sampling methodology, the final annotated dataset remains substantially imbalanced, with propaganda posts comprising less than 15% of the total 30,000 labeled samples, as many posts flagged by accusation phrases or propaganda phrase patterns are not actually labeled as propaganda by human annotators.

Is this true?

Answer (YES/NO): NO